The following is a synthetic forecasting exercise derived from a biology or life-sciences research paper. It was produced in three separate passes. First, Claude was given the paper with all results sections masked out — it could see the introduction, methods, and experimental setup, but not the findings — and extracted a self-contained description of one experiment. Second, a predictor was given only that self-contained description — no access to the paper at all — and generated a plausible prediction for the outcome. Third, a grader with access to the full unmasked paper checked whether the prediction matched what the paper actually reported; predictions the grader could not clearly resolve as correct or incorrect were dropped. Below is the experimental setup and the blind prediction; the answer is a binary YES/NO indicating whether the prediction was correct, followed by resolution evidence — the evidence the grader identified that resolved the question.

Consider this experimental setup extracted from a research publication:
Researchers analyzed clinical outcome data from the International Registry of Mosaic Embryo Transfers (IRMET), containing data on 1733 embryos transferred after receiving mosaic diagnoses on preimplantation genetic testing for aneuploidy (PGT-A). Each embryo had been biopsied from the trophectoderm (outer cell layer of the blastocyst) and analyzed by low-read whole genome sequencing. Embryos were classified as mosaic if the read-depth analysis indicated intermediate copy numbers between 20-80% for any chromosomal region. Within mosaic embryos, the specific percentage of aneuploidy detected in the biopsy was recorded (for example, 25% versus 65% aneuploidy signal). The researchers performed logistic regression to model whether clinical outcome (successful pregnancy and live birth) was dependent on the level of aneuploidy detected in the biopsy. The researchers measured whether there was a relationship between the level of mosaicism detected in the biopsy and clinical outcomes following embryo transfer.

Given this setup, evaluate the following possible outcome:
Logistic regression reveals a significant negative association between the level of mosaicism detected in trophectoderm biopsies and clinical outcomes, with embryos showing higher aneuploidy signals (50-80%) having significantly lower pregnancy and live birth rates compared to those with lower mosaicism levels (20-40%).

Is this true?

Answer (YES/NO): YES